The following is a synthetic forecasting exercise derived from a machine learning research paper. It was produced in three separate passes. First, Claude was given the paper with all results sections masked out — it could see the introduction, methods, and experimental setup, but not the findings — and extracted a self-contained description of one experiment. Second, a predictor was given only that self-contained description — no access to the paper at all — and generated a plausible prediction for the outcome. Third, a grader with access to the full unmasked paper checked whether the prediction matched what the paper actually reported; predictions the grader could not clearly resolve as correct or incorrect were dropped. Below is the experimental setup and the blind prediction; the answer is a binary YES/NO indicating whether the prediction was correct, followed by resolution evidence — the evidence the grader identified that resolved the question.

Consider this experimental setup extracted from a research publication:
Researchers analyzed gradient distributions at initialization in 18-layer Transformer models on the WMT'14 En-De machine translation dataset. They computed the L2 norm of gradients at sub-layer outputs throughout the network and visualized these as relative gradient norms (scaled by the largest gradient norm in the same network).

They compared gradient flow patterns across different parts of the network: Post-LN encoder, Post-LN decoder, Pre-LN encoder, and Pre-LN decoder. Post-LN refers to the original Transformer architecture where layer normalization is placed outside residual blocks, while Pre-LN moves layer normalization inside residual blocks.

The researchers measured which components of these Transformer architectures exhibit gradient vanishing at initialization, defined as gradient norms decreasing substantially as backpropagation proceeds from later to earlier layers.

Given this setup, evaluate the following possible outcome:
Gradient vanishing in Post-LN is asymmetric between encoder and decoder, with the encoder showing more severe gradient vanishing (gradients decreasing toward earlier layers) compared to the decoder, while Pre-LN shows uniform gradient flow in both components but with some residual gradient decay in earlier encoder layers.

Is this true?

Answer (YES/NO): NO